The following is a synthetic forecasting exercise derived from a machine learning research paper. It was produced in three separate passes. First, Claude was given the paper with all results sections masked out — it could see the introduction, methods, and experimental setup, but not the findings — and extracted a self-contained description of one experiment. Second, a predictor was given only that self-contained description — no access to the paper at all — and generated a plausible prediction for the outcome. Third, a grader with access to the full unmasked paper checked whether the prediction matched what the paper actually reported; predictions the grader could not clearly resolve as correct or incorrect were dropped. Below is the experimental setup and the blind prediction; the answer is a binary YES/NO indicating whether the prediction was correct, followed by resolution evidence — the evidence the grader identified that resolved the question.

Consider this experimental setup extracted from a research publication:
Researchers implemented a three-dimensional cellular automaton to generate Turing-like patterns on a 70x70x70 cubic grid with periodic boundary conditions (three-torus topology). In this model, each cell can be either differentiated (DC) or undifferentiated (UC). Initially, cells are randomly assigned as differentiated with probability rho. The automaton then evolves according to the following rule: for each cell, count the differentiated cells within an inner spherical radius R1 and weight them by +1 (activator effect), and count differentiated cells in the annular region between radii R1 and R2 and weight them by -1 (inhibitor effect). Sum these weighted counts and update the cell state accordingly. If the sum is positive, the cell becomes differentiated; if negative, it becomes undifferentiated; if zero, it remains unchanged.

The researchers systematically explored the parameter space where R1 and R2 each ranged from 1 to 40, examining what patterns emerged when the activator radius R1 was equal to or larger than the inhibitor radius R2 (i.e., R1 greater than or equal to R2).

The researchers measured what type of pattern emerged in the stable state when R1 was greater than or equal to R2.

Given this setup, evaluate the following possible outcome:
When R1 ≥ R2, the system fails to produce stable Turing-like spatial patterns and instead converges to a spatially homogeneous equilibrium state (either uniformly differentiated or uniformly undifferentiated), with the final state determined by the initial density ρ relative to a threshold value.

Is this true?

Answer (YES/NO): YES